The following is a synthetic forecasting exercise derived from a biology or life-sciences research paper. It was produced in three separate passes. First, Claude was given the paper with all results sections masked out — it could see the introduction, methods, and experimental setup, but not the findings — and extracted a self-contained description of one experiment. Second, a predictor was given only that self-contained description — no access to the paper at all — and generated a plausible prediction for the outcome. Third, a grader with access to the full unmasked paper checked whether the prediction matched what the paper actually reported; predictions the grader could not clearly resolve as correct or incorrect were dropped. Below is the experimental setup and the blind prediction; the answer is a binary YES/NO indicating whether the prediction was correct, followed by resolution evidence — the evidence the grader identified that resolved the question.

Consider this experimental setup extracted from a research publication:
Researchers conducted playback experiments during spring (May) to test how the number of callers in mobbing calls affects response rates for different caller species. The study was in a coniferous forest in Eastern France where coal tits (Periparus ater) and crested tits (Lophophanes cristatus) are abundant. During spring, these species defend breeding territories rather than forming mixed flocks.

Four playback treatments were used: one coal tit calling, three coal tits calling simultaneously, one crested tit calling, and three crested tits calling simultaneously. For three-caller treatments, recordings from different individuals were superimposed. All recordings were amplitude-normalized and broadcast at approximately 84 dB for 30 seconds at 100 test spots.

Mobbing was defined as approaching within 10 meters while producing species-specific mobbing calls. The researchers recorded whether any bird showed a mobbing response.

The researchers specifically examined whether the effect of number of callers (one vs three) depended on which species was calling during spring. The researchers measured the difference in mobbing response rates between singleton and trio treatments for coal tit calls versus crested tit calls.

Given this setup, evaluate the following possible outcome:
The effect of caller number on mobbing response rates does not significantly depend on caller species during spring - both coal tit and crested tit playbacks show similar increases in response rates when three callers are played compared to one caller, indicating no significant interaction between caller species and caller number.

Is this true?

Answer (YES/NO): NO